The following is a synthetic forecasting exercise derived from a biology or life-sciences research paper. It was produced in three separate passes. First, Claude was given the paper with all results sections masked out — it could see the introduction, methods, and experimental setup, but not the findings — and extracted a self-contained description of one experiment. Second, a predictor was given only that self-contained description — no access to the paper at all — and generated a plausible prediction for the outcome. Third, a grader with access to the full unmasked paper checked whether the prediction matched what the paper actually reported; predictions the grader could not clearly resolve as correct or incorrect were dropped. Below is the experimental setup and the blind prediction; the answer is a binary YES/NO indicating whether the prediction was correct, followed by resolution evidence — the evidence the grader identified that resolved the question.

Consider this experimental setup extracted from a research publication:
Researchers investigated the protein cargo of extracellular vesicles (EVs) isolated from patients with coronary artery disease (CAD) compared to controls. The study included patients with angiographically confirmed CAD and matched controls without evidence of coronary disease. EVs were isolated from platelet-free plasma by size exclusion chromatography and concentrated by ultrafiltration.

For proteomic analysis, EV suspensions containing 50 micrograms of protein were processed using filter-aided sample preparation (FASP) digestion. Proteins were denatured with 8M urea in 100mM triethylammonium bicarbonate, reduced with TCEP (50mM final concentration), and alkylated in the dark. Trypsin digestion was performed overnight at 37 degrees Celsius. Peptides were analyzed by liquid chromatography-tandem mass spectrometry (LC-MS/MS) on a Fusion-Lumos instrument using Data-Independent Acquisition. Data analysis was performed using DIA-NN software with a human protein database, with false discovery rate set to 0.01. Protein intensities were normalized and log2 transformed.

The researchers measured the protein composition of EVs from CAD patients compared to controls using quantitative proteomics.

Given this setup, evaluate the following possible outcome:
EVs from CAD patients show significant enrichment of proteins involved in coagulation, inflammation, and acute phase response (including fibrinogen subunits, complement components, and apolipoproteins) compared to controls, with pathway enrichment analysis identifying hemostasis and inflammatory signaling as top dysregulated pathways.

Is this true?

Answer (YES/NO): NO